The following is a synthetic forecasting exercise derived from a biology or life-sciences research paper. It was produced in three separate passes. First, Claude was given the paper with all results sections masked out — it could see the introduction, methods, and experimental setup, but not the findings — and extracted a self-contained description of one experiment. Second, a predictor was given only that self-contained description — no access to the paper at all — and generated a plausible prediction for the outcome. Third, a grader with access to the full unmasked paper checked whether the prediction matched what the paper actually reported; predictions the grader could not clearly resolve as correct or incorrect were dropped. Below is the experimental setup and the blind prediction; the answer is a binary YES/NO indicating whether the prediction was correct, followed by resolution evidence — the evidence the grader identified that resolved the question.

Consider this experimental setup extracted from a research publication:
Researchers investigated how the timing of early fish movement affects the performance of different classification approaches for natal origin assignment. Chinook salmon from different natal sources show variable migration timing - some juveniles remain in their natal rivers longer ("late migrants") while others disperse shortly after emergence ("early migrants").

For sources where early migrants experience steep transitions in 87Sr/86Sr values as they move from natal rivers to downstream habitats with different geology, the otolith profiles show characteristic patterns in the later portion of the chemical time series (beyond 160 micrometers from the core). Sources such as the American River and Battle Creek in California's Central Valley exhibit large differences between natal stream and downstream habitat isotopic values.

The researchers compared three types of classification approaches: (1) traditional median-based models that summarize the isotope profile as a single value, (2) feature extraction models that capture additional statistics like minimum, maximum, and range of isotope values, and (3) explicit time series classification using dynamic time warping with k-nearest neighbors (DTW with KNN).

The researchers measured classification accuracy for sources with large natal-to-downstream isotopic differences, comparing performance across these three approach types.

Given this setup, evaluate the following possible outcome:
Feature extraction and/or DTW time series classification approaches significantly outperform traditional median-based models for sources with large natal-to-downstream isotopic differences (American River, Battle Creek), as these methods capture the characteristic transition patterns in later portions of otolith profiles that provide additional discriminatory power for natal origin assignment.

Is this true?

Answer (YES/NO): YES